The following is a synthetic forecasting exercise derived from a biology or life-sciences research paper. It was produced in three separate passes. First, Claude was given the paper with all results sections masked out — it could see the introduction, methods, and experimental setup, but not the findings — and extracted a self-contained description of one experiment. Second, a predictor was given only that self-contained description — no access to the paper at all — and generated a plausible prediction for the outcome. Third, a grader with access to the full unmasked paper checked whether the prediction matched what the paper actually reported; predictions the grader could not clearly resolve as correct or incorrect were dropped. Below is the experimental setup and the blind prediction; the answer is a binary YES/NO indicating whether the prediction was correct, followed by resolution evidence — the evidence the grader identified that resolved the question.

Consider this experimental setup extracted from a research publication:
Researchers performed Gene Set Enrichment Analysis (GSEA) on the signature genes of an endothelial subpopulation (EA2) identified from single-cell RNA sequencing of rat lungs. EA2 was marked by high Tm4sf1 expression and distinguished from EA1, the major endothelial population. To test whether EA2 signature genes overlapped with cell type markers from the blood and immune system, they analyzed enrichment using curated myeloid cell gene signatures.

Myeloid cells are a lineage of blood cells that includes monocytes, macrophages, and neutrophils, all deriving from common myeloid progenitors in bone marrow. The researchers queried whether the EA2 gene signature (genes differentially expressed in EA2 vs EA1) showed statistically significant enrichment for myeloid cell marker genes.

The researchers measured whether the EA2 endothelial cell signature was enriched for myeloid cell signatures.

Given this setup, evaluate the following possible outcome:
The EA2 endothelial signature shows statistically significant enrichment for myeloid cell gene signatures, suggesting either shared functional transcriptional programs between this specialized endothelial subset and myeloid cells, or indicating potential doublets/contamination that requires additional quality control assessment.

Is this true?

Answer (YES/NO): YES